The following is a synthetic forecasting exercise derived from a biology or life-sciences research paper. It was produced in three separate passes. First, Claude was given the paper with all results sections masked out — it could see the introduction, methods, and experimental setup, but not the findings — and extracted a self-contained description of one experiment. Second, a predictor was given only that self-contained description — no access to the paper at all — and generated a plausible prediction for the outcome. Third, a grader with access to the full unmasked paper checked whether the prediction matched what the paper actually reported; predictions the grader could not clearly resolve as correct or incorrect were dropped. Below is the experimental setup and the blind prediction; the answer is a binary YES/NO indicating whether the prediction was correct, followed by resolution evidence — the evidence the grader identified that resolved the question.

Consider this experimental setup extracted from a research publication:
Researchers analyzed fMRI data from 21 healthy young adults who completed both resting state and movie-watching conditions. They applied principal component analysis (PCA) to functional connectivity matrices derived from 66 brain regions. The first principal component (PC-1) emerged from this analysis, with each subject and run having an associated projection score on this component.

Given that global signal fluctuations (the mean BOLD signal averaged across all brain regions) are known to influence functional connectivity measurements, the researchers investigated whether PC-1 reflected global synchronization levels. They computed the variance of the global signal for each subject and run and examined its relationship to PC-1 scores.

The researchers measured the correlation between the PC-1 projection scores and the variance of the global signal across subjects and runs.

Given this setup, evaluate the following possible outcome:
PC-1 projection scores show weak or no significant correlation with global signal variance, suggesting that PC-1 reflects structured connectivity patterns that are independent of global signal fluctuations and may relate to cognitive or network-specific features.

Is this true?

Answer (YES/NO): NO